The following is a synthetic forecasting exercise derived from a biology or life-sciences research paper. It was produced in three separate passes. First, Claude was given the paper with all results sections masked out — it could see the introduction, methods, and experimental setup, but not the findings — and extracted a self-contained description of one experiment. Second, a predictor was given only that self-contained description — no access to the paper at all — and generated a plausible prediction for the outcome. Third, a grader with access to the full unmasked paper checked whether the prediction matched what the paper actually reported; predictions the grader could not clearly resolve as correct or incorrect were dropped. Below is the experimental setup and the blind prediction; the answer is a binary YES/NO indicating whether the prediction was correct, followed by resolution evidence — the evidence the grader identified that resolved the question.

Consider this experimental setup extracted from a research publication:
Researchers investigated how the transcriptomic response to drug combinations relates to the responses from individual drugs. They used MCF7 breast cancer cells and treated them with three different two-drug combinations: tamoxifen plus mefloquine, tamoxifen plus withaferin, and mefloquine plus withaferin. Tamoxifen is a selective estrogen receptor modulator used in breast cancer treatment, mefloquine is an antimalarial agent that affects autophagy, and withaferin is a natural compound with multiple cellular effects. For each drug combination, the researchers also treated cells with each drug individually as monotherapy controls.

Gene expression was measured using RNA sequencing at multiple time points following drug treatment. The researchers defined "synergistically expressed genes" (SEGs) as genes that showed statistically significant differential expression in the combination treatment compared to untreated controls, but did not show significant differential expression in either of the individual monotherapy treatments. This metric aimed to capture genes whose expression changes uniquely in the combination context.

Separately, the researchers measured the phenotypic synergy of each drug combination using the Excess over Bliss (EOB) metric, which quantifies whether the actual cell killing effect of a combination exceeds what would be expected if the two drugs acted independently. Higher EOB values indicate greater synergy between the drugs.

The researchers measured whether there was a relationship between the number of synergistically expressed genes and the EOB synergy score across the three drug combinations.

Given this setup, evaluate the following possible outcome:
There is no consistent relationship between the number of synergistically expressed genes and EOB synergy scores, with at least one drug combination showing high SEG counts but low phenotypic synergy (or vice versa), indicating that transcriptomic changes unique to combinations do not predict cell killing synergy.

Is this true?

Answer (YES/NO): NO